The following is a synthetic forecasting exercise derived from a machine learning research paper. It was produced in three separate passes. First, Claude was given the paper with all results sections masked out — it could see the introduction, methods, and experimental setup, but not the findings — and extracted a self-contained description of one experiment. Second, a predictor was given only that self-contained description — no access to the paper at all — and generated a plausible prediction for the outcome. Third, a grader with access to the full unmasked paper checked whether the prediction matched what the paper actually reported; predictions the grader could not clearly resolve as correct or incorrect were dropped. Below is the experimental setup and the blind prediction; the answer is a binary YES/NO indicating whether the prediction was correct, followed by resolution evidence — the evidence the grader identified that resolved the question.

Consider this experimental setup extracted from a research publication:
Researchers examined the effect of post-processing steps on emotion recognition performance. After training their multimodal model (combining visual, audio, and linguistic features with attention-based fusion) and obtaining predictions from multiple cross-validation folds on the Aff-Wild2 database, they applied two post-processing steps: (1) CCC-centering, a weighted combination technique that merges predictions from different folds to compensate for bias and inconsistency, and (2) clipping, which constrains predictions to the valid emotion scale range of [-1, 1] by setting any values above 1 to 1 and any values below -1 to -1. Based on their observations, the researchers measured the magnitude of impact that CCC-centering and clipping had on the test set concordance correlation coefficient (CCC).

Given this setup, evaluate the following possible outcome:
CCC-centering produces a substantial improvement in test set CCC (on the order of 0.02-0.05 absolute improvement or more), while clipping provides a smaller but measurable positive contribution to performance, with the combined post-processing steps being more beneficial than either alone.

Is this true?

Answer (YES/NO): NO